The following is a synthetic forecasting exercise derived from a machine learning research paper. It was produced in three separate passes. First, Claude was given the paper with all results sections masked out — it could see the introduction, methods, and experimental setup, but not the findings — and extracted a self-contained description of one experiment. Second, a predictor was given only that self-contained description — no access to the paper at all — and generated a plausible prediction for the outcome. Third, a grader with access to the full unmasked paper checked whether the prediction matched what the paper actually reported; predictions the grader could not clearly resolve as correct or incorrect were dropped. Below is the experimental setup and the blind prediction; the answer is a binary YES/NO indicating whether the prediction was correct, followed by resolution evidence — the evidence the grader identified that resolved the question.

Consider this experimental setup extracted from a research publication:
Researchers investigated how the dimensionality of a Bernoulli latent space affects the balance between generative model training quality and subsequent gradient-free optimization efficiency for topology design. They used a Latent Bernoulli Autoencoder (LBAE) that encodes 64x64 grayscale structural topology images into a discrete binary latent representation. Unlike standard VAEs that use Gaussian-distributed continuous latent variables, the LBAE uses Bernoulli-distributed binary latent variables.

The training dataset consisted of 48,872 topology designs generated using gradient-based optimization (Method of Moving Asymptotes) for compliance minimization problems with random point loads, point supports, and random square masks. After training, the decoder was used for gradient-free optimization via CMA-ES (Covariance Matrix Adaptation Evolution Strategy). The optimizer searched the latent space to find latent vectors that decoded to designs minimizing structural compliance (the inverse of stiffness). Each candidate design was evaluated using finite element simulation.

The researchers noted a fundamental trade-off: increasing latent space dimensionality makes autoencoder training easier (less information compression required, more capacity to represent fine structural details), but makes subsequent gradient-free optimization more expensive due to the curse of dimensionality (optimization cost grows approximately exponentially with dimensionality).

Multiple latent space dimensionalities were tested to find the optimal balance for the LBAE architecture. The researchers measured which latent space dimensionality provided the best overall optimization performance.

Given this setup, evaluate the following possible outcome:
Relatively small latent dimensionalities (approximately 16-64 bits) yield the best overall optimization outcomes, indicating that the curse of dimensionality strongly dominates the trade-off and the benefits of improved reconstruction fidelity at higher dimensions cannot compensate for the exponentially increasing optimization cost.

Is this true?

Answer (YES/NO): NO